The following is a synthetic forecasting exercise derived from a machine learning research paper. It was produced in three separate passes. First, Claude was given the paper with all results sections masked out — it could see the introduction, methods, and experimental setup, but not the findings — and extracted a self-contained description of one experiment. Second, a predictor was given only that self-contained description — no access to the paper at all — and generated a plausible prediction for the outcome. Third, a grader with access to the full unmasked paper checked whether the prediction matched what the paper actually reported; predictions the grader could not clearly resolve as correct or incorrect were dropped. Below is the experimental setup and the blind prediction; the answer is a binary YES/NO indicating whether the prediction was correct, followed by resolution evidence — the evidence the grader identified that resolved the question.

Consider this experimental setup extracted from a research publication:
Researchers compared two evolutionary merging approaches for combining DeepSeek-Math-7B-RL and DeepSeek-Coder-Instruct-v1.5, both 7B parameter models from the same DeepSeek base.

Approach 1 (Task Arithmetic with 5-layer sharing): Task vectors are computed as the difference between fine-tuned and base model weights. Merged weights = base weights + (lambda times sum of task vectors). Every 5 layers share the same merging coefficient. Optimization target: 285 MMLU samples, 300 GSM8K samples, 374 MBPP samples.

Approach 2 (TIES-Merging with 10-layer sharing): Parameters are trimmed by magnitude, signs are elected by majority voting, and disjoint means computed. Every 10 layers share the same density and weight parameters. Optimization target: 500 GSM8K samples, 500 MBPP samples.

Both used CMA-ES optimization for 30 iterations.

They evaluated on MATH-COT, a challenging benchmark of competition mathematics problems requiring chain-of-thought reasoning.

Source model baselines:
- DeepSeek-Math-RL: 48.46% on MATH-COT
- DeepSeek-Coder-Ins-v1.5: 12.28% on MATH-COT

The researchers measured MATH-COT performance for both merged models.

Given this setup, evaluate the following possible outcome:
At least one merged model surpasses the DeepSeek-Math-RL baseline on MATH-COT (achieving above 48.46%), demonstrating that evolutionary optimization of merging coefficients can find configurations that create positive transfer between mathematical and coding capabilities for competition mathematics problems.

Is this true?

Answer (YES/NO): NO